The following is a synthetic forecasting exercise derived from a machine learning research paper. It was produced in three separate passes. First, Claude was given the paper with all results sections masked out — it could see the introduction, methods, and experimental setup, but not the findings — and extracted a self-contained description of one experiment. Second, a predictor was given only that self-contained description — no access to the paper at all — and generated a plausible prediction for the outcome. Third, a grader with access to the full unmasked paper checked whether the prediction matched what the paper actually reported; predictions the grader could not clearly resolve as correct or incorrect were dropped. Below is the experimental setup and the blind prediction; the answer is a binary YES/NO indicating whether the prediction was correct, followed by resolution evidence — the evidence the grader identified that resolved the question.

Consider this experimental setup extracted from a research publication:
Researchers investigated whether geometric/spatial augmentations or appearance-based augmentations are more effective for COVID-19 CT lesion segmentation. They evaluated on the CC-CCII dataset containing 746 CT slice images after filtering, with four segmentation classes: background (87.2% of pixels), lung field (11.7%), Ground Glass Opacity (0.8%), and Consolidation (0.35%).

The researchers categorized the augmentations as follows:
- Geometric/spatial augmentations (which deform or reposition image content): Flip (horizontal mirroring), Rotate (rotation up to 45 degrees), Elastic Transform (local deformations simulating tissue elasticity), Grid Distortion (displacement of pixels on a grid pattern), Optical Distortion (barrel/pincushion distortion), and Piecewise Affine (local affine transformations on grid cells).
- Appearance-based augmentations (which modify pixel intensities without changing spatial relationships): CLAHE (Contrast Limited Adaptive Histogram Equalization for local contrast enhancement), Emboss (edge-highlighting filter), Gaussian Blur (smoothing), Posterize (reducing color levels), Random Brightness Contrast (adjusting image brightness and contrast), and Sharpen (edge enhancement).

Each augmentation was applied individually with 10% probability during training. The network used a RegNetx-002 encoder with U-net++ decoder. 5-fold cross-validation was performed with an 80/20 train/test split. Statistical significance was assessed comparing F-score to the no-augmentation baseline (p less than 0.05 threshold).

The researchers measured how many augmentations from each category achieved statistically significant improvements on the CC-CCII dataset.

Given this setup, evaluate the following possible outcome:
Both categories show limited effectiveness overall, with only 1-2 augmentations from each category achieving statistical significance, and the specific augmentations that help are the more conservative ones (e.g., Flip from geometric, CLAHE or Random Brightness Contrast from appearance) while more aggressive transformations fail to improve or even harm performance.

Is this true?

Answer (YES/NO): NO